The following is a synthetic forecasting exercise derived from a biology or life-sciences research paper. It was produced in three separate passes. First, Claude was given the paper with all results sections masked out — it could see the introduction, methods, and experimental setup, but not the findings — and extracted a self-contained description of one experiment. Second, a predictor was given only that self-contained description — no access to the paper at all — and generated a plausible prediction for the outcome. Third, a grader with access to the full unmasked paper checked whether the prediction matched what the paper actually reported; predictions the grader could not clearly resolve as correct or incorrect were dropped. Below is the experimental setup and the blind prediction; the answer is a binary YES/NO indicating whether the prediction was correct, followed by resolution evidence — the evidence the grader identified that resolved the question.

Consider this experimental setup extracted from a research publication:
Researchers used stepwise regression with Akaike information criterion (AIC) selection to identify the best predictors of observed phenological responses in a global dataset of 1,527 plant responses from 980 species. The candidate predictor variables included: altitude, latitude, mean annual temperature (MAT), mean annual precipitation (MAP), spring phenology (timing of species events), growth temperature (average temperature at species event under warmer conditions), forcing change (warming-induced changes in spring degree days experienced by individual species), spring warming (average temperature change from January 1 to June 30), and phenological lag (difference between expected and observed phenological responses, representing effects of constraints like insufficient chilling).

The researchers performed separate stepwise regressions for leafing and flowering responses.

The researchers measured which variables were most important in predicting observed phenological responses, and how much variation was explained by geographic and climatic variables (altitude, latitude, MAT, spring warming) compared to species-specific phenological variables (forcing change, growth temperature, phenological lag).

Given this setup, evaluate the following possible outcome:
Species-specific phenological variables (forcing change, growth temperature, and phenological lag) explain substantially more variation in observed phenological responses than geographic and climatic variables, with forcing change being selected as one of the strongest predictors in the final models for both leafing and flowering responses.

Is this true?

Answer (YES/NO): YES